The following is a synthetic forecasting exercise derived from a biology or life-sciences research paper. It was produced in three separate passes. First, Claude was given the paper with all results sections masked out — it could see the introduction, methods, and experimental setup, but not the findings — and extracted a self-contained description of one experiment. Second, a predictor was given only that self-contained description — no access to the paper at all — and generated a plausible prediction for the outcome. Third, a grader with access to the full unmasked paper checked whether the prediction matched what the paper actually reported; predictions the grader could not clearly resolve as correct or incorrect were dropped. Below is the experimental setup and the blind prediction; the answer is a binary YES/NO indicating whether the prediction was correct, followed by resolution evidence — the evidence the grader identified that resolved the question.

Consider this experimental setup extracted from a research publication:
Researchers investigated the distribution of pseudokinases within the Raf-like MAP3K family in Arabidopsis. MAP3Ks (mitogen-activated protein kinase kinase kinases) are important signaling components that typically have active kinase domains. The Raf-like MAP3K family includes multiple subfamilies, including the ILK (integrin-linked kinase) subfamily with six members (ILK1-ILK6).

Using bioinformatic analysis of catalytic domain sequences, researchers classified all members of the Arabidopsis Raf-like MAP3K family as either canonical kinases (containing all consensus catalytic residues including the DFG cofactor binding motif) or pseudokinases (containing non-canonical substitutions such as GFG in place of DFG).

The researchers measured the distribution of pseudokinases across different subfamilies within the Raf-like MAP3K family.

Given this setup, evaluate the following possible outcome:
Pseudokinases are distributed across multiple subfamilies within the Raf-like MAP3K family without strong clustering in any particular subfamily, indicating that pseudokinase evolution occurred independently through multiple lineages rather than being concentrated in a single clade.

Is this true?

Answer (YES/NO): NO